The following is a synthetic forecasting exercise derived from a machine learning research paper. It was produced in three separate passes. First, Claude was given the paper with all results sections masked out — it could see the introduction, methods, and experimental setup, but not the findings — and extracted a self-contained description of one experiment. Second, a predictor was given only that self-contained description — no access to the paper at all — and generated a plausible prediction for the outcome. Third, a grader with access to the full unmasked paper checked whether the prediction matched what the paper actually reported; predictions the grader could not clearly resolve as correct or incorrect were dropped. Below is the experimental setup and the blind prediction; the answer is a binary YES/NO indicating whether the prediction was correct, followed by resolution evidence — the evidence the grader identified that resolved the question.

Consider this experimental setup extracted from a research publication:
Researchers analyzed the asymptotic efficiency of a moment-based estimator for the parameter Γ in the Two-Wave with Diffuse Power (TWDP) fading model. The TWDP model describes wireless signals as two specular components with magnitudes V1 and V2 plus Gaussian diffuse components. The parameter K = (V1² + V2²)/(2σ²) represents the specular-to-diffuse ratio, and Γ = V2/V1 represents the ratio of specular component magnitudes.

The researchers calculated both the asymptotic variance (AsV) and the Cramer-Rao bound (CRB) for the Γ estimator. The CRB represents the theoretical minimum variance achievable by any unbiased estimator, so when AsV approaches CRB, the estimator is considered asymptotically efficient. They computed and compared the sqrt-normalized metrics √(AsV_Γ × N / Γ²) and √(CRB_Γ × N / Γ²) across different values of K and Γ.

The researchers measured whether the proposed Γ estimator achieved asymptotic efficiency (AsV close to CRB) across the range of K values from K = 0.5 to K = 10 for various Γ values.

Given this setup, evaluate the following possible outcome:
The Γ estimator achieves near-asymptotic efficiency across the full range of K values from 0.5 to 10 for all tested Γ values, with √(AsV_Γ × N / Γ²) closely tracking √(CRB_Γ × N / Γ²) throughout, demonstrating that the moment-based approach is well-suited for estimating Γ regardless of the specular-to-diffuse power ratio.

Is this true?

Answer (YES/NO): NO